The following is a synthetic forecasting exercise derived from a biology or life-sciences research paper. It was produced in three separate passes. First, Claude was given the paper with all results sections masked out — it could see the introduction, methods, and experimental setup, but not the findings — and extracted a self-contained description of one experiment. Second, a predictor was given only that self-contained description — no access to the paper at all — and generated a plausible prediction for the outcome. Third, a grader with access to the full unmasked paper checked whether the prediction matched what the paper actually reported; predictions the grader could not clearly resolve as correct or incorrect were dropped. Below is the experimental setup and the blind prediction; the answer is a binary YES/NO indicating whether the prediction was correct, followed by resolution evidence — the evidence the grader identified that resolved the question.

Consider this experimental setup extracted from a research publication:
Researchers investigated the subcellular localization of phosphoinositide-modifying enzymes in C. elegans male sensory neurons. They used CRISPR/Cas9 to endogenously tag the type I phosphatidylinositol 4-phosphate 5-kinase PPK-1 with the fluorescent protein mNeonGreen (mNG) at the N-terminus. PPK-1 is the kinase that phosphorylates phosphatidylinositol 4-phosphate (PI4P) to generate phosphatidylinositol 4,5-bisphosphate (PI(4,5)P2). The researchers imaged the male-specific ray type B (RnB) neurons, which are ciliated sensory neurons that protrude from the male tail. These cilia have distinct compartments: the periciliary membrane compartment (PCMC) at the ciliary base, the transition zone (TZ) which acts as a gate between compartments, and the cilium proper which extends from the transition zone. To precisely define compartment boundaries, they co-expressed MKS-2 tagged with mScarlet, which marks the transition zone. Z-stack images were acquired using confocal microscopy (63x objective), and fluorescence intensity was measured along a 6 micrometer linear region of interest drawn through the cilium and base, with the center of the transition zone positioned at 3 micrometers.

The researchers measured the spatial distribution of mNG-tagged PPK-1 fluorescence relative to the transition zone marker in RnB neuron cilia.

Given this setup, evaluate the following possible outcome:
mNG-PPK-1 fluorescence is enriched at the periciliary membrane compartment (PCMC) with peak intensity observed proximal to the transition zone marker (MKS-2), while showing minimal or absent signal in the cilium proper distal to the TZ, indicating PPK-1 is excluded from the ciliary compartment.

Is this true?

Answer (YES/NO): YES